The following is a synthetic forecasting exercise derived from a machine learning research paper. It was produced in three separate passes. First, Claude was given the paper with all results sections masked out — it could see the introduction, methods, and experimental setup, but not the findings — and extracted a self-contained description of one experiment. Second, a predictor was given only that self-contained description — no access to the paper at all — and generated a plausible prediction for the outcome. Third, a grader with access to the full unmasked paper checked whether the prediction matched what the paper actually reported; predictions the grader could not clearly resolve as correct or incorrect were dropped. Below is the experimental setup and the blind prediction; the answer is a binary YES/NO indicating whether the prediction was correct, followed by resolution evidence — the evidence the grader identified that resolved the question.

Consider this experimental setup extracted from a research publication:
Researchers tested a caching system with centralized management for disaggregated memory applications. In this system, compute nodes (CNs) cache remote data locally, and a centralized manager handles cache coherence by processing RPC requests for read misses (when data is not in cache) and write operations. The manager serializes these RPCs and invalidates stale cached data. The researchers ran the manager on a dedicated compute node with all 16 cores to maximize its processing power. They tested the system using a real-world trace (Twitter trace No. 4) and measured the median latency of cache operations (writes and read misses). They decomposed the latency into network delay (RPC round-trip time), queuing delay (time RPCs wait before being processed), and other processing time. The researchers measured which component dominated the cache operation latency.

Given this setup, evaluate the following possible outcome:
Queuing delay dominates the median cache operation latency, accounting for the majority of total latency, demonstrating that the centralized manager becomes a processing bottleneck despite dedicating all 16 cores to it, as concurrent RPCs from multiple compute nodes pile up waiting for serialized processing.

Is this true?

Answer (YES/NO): YES